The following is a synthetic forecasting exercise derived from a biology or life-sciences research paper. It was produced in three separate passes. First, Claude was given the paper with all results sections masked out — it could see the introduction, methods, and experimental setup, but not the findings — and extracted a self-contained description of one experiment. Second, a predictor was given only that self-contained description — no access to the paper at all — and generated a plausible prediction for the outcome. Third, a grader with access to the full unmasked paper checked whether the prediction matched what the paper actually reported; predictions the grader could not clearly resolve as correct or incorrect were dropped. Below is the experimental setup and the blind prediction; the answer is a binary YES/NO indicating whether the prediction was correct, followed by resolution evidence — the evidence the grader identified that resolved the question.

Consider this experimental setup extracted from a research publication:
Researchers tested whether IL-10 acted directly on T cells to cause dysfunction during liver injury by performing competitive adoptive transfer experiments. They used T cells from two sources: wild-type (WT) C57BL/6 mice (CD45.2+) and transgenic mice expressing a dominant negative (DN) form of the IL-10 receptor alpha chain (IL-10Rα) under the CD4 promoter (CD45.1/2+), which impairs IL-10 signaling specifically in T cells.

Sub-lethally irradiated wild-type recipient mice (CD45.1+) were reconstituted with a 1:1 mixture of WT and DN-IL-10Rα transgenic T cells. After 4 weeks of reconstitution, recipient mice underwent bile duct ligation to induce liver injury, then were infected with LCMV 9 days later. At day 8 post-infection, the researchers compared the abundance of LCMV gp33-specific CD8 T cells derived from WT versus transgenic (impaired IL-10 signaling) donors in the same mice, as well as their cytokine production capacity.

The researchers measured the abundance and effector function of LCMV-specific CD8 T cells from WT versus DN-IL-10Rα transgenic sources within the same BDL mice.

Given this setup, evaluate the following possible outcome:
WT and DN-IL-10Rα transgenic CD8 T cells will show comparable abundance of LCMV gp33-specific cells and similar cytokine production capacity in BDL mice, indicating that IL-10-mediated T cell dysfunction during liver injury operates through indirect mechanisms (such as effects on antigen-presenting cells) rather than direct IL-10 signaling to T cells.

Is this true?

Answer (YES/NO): NO